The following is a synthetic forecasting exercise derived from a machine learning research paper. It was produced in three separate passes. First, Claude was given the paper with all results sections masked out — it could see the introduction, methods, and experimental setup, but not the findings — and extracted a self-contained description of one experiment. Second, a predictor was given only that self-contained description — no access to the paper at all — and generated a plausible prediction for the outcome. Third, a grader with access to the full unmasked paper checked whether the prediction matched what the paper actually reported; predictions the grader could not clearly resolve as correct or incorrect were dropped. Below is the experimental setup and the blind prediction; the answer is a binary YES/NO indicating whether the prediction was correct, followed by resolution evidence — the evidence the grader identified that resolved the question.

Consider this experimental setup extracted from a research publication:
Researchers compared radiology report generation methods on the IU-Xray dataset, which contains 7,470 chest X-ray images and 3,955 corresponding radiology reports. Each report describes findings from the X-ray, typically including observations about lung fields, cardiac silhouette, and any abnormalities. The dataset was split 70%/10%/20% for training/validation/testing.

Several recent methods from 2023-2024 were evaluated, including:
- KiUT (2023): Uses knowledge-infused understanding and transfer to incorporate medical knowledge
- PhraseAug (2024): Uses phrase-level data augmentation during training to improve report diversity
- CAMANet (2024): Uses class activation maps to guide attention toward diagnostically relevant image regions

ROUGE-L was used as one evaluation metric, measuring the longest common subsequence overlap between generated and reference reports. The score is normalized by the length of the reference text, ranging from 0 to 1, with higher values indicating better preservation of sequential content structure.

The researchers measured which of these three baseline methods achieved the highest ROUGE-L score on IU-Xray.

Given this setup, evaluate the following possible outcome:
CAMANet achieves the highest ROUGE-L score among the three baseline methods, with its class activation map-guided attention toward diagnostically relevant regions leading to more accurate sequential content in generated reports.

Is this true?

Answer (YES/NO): NO